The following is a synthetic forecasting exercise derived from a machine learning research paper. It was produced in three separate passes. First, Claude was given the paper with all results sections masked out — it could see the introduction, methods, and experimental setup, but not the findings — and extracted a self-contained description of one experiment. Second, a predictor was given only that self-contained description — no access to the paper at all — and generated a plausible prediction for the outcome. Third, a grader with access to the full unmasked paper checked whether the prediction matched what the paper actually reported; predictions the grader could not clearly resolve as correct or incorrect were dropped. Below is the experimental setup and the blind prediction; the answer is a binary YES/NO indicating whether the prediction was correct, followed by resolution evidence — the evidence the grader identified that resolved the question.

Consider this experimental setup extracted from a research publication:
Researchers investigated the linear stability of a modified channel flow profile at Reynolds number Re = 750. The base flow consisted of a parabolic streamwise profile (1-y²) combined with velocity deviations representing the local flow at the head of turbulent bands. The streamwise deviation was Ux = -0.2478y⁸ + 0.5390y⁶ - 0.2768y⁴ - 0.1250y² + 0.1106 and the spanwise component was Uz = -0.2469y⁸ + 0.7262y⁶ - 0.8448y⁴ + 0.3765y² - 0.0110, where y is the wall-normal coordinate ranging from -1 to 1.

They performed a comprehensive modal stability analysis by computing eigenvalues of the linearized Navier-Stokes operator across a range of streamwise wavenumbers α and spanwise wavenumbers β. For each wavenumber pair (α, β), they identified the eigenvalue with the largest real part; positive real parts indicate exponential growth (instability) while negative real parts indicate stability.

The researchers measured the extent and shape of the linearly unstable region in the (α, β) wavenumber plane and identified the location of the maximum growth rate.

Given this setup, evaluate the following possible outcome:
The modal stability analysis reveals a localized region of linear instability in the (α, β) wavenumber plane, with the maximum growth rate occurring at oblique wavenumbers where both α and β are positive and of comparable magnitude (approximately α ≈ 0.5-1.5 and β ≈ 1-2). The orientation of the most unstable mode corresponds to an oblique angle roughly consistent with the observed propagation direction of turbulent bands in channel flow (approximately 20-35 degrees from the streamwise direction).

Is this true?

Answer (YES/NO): NO